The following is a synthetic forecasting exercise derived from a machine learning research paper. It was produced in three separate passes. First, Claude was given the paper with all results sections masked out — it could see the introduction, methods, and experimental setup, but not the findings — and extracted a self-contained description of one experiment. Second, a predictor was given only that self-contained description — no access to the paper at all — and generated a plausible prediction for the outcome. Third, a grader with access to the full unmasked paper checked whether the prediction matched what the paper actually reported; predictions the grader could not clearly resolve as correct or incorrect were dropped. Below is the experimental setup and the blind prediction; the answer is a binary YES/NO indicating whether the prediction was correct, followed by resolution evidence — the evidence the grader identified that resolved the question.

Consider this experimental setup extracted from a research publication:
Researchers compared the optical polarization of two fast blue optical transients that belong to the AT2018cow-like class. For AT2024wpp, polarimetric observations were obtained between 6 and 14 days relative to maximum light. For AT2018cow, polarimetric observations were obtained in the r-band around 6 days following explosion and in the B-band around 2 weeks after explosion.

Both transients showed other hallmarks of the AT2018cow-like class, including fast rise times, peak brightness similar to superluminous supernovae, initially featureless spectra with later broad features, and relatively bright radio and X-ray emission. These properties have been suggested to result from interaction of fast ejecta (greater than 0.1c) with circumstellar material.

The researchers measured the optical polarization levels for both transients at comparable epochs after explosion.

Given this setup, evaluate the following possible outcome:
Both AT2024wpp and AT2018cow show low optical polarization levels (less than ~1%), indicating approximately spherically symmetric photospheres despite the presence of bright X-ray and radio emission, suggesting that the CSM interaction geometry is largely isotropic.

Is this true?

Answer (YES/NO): NO